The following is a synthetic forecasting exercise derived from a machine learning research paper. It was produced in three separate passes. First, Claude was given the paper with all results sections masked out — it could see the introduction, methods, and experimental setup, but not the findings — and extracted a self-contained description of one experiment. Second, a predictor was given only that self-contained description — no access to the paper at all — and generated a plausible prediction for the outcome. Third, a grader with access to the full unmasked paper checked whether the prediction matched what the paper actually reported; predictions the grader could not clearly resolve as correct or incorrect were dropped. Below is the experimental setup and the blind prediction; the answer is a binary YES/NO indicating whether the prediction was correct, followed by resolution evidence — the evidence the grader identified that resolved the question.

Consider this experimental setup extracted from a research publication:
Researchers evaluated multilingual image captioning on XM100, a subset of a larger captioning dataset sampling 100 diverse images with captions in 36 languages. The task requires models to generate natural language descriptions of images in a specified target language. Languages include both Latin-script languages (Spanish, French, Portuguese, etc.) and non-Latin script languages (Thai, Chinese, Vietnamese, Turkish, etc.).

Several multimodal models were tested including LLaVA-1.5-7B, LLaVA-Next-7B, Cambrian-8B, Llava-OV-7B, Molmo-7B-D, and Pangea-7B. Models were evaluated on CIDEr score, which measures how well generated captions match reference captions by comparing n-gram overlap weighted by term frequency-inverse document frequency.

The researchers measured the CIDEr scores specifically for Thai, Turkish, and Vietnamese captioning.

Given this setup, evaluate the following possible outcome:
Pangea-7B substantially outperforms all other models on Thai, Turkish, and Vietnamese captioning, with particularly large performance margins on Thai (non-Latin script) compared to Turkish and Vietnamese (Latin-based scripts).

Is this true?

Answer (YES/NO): NO